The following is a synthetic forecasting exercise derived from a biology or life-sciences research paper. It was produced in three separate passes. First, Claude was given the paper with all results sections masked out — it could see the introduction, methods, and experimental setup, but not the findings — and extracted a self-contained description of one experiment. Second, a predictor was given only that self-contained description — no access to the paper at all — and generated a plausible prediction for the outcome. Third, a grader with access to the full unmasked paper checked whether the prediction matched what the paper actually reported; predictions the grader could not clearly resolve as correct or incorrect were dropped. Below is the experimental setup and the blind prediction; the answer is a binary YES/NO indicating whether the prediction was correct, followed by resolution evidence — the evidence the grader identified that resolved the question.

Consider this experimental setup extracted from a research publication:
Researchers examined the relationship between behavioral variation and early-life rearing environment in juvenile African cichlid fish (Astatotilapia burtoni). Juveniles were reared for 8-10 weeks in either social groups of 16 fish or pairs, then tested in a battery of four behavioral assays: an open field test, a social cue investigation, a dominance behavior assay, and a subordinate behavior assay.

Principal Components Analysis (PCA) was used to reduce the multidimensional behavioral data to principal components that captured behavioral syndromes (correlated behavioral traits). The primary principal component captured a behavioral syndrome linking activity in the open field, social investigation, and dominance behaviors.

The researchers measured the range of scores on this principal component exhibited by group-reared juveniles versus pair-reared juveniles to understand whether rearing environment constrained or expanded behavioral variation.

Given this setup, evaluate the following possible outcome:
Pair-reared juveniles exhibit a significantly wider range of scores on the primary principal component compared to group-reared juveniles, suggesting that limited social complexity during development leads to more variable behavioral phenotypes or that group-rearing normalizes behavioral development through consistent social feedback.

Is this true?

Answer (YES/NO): NO